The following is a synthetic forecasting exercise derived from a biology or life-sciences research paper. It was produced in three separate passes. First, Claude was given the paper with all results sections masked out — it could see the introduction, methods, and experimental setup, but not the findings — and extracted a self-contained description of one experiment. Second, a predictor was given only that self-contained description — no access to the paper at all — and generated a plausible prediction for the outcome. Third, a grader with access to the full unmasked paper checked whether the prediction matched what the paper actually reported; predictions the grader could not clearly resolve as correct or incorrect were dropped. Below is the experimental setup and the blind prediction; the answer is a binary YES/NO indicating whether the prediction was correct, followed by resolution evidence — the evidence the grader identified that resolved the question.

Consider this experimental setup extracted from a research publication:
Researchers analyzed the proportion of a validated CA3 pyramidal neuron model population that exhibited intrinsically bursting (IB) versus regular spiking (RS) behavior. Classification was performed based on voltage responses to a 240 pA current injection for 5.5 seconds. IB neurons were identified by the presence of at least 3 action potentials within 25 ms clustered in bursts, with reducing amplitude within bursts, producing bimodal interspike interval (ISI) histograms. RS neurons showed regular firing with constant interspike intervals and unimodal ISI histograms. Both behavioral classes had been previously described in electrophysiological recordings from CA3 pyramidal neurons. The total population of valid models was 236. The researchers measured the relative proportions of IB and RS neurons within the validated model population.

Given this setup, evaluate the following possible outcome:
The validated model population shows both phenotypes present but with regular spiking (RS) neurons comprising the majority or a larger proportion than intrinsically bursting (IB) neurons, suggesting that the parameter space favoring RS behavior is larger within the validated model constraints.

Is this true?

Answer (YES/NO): YES